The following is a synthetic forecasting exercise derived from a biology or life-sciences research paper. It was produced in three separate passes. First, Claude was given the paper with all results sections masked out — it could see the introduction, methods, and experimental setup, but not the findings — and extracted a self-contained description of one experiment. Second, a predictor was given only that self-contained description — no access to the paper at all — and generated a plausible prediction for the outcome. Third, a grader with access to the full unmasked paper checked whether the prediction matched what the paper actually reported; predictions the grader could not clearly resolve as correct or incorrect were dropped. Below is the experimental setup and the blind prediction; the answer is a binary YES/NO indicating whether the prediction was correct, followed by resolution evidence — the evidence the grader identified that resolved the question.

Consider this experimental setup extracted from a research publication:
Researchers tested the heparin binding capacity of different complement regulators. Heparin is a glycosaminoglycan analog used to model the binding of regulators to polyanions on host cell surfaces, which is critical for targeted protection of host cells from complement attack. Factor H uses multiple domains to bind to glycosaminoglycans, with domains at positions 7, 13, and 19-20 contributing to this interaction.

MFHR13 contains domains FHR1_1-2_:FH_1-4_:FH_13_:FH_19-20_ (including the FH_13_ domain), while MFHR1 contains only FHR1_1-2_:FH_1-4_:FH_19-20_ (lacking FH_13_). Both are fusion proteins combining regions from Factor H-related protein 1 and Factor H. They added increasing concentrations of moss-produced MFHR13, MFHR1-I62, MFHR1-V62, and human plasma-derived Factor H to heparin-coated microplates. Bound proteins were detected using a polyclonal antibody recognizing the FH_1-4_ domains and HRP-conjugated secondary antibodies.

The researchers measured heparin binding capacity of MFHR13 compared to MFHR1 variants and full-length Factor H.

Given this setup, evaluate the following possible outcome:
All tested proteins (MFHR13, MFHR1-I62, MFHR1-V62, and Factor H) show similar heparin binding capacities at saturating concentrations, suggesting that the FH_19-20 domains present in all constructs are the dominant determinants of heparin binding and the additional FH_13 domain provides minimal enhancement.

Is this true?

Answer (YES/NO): NO